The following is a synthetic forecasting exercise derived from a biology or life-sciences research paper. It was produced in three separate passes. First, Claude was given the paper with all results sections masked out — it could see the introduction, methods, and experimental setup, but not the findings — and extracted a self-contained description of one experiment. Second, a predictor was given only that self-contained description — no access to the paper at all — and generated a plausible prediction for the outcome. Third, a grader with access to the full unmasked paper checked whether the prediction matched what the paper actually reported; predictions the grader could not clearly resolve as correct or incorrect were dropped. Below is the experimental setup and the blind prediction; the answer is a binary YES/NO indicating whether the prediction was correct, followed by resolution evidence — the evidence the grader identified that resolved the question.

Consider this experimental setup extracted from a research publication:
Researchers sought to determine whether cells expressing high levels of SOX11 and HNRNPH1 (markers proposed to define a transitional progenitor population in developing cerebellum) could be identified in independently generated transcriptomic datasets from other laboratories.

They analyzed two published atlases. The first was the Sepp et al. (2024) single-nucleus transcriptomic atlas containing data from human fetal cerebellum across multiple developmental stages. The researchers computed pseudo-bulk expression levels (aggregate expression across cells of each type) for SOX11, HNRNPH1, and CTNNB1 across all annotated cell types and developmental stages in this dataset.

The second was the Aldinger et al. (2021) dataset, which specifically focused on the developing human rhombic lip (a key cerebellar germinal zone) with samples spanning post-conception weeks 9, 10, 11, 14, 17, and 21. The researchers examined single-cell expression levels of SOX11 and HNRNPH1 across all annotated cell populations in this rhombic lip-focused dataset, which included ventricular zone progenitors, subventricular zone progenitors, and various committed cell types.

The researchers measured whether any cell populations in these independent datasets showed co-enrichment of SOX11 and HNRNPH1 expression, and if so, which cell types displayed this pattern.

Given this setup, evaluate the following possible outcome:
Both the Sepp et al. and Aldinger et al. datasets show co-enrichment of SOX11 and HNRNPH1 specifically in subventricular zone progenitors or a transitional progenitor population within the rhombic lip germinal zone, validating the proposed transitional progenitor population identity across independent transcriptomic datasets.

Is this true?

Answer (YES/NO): NO